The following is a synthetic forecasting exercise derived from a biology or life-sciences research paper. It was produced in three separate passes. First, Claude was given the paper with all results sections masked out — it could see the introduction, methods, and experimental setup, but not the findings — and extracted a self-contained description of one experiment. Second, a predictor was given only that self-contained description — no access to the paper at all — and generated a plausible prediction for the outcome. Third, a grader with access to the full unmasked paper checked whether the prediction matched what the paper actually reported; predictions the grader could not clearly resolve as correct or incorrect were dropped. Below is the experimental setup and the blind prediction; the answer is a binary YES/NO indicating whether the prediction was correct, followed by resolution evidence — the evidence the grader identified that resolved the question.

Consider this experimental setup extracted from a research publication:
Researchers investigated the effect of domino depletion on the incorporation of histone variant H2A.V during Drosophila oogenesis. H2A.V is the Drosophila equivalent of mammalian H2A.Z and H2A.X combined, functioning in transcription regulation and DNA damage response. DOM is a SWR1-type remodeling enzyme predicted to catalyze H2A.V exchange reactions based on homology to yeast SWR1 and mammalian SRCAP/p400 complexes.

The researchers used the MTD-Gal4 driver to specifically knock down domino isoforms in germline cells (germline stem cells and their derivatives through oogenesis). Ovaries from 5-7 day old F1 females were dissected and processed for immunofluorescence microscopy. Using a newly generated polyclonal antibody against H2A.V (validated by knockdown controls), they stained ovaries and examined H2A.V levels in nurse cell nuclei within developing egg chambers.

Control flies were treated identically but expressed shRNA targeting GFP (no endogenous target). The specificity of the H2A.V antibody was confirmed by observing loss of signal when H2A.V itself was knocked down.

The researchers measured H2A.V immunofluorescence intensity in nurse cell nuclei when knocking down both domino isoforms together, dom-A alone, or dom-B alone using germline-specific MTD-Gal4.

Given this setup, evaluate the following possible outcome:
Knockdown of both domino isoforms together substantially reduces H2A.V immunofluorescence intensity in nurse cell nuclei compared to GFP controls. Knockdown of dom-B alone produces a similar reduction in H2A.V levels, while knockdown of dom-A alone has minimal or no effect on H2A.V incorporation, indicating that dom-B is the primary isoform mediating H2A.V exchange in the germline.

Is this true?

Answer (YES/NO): YES